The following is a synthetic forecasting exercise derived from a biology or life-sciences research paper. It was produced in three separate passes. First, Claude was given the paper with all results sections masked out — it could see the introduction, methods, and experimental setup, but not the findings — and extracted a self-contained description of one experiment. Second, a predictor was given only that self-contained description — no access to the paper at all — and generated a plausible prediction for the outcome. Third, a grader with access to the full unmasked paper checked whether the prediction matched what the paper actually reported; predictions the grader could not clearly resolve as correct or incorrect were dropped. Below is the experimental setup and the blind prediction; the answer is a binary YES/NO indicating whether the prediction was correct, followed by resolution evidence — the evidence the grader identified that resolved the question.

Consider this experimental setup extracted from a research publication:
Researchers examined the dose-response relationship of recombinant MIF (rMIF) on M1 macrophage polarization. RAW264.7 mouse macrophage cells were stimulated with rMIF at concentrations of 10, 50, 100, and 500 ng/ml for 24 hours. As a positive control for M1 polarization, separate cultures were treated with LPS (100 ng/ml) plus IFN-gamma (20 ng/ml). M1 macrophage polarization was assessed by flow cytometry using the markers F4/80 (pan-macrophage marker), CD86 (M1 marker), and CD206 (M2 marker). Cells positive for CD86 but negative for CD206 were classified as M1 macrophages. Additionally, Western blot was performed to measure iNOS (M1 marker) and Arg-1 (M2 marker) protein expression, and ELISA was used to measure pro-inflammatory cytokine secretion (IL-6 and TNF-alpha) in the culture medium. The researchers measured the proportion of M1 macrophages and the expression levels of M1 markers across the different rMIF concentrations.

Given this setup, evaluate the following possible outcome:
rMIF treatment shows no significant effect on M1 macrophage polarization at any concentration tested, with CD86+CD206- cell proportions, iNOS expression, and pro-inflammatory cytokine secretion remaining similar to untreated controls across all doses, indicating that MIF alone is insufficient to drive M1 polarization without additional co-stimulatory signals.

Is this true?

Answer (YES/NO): NO